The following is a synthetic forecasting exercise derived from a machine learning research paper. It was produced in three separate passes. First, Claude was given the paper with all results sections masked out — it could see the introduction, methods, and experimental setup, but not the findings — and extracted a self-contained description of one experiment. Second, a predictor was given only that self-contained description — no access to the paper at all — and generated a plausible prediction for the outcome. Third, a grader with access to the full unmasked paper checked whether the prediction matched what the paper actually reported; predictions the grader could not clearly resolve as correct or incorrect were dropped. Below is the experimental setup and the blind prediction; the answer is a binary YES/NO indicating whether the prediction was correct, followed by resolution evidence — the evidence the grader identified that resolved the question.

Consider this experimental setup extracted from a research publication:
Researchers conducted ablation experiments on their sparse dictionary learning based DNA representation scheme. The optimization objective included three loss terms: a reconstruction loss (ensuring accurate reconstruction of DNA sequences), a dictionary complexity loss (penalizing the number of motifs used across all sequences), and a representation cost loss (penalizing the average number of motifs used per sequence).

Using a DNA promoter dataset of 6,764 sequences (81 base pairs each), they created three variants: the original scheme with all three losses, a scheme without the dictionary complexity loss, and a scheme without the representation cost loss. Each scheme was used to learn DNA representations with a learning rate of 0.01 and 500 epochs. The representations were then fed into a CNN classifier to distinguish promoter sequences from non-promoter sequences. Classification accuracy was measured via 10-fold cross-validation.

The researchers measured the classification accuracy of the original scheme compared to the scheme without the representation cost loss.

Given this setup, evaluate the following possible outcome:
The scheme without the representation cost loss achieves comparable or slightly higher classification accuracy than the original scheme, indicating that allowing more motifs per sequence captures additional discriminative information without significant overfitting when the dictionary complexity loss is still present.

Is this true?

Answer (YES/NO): NO